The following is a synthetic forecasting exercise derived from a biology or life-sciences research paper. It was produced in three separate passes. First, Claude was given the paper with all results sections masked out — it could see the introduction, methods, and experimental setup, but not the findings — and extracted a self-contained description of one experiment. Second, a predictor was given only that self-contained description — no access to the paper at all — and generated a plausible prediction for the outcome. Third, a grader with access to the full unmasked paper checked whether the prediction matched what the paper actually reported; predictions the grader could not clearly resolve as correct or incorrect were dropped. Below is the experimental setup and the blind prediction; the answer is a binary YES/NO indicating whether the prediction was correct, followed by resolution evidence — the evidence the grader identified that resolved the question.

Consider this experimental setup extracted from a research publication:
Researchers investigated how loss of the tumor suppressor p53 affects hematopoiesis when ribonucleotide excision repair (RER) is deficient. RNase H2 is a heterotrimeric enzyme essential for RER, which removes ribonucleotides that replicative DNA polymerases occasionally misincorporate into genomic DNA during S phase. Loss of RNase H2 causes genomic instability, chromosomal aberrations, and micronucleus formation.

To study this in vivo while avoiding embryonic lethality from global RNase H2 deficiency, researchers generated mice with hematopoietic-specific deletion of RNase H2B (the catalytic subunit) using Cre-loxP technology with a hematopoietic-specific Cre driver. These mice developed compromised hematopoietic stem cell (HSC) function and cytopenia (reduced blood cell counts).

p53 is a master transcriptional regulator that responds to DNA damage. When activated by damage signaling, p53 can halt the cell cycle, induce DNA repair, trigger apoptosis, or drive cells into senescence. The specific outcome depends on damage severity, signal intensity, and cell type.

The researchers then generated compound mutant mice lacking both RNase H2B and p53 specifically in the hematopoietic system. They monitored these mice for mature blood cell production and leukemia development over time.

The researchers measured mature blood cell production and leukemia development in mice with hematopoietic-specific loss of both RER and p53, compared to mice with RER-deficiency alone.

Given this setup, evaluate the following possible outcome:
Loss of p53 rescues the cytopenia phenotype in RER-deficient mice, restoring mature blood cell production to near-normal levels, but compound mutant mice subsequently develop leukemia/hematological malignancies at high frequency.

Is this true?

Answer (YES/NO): NO